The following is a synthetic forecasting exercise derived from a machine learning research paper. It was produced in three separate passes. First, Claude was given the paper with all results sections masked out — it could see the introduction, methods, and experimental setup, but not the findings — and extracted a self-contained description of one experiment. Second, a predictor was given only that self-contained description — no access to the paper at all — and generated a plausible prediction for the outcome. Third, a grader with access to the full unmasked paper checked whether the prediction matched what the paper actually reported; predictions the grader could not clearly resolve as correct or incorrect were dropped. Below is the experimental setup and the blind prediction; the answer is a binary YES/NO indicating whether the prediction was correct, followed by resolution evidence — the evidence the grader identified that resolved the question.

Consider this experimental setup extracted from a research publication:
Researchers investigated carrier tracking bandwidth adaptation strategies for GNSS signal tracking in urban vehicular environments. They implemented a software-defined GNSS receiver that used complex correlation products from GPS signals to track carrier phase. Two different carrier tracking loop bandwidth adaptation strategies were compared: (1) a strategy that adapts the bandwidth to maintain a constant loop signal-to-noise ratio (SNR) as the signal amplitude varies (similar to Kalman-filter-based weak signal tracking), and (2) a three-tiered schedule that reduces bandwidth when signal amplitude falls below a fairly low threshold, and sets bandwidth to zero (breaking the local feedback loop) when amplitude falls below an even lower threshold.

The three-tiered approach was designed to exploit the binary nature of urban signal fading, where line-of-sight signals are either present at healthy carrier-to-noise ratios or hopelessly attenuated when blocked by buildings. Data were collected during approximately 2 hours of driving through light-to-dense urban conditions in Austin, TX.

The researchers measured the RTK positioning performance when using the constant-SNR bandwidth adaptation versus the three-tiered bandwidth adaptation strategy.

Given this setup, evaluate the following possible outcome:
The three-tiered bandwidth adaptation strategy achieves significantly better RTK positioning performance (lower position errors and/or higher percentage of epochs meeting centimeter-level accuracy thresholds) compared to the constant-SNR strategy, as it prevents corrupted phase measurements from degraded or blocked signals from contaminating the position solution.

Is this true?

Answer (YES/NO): YES